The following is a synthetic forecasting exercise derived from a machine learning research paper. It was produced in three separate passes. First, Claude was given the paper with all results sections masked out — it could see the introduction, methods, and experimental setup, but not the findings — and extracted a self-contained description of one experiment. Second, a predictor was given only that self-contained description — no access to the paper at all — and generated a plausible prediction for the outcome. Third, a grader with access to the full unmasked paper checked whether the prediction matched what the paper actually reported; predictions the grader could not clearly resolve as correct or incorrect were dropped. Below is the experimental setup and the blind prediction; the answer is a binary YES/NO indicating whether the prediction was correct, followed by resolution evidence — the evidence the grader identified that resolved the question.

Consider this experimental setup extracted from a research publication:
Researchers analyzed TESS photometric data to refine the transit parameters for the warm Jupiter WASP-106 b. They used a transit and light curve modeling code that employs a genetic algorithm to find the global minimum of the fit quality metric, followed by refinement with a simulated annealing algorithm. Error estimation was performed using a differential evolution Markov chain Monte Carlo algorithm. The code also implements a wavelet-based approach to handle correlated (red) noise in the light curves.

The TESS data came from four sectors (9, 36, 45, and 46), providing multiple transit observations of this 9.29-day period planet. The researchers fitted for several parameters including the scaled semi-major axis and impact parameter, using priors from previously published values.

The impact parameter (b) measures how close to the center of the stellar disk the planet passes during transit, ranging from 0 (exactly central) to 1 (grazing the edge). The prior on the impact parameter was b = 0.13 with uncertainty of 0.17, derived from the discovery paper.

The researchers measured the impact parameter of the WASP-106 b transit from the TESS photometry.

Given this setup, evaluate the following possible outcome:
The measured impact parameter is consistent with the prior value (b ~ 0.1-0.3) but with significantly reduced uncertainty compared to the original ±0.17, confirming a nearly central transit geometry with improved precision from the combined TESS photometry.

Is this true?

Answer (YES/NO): YES